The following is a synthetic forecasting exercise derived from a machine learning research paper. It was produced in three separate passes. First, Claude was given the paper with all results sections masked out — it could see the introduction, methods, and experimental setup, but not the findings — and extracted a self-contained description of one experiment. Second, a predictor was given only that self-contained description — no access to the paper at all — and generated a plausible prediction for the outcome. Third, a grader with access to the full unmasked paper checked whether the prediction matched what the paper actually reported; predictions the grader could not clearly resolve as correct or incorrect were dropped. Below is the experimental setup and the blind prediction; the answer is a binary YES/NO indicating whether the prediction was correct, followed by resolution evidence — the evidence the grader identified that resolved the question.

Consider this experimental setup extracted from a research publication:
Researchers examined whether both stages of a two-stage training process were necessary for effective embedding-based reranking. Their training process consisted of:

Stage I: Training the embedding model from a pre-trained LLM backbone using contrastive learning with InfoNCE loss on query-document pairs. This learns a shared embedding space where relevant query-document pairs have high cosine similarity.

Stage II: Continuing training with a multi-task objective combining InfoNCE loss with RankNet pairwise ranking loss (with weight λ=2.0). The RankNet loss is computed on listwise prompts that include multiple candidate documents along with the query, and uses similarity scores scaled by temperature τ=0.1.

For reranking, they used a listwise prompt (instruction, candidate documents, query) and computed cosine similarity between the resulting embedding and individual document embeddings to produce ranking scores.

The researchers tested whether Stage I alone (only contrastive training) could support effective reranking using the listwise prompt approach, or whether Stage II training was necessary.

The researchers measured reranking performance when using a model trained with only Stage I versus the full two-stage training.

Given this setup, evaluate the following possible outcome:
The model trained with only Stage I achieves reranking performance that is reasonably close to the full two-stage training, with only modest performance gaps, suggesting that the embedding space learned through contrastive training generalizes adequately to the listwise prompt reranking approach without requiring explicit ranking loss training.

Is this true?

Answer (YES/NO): NO